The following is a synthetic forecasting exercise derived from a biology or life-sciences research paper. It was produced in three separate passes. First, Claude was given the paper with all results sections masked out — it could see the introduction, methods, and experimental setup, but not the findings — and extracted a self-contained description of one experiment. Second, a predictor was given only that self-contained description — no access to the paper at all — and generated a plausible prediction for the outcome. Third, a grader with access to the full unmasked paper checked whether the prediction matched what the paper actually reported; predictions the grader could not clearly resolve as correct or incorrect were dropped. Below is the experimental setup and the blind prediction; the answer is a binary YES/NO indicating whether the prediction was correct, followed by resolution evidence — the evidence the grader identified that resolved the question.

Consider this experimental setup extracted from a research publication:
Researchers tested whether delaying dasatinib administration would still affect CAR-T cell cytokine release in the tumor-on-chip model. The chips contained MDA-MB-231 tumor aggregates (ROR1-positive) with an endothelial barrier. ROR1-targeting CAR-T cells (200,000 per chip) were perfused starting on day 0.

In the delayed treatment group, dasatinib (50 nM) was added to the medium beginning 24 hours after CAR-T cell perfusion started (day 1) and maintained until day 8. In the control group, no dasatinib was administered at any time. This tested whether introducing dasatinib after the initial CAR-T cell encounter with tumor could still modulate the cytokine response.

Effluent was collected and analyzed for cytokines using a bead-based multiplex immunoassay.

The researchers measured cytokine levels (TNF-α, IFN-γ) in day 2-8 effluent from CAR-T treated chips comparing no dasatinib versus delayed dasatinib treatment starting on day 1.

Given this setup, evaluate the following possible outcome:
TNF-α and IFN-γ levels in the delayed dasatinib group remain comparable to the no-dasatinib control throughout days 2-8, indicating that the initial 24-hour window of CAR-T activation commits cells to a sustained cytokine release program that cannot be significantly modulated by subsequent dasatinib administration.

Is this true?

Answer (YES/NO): NO